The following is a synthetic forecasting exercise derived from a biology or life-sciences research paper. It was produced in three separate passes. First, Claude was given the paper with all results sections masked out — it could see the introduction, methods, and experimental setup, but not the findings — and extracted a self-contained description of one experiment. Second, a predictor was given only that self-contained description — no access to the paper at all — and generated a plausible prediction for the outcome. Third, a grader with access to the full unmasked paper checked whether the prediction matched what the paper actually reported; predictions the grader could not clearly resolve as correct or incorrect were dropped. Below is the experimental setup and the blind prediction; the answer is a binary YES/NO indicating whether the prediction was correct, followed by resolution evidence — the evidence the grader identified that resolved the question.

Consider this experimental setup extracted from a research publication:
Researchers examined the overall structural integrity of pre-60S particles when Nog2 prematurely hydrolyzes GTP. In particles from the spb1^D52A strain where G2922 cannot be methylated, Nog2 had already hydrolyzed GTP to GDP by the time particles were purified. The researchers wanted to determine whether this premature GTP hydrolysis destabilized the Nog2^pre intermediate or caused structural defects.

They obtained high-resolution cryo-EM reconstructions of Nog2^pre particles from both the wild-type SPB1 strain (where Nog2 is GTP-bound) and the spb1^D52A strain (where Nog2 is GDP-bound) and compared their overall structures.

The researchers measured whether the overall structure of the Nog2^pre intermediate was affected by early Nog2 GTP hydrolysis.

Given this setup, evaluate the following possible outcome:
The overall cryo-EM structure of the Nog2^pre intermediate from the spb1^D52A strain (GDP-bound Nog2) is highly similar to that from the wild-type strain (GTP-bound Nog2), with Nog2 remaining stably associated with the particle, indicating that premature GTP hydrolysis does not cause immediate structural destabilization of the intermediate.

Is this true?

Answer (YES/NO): YES